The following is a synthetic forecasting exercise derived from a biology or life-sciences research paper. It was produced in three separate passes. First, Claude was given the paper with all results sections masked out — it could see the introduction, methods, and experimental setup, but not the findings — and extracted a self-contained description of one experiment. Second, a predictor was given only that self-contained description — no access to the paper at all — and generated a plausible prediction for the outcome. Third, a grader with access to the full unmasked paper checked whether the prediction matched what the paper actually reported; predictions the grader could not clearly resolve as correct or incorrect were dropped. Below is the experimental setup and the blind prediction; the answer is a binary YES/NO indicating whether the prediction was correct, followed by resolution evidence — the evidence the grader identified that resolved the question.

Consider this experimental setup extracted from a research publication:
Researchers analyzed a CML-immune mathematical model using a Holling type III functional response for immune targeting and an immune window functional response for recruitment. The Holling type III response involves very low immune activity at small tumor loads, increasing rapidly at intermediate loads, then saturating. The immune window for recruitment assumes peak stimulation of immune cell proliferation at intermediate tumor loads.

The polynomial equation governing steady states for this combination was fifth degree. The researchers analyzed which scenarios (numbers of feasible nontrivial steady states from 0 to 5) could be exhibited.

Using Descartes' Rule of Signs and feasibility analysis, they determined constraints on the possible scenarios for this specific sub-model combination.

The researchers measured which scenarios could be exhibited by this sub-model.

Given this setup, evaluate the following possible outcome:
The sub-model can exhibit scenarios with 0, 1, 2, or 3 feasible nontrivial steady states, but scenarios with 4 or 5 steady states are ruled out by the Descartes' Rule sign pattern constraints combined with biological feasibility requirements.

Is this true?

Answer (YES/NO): NO